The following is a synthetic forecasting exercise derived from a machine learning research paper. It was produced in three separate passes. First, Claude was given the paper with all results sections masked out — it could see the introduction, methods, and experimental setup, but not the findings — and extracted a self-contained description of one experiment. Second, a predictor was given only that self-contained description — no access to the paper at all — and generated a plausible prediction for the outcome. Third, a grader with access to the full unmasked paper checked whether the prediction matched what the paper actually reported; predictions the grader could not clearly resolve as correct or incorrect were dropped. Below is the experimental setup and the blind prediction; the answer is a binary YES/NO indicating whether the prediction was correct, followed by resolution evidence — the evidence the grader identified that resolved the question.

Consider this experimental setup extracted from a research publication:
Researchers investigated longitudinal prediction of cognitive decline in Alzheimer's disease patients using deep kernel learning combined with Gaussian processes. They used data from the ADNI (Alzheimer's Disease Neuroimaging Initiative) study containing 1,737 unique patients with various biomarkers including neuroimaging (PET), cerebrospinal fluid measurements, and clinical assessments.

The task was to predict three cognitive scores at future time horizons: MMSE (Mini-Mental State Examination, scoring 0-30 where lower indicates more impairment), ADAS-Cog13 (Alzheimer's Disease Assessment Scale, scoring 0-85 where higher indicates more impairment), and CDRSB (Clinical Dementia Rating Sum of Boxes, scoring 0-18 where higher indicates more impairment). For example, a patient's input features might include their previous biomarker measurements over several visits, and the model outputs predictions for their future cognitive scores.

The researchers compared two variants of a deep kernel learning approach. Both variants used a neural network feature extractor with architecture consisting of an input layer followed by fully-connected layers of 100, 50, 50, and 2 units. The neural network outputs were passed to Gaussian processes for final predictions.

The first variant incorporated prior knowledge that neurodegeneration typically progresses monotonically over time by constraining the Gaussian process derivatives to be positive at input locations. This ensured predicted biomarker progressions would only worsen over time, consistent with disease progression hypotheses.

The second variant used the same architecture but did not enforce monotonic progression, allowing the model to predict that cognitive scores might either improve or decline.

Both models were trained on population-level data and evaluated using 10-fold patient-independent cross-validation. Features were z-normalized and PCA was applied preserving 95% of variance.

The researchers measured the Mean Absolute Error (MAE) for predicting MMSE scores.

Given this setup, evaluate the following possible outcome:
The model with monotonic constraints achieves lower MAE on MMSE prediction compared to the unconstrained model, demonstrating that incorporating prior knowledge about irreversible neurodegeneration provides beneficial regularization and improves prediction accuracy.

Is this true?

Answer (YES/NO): YES